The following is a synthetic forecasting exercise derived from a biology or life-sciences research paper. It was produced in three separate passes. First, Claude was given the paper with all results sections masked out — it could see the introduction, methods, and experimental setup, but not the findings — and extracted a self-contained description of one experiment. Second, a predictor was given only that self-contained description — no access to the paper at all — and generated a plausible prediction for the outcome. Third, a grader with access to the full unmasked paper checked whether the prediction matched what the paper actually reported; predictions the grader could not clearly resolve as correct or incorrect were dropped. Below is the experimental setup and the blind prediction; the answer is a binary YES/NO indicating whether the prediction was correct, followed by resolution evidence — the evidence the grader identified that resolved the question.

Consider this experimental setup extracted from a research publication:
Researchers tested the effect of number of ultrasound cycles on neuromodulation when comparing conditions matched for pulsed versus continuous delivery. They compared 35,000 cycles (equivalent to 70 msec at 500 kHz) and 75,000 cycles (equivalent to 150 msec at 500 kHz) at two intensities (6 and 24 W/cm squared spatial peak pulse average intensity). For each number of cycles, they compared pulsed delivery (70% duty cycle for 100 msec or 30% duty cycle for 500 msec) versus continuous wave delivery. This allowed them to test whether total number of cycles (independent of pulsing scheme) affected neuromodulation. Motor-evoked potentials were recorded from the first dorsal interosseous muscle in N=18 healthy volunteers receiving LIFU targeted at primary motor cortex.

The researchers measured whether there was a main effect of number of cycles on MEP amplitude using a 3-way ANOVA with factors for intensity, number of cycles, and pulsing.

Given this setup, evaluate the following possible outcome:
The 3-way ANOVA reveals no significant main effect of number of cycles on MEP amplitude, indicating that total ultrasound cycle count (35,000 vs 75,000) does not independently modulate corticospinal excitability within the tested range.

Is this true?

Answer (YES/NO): YES